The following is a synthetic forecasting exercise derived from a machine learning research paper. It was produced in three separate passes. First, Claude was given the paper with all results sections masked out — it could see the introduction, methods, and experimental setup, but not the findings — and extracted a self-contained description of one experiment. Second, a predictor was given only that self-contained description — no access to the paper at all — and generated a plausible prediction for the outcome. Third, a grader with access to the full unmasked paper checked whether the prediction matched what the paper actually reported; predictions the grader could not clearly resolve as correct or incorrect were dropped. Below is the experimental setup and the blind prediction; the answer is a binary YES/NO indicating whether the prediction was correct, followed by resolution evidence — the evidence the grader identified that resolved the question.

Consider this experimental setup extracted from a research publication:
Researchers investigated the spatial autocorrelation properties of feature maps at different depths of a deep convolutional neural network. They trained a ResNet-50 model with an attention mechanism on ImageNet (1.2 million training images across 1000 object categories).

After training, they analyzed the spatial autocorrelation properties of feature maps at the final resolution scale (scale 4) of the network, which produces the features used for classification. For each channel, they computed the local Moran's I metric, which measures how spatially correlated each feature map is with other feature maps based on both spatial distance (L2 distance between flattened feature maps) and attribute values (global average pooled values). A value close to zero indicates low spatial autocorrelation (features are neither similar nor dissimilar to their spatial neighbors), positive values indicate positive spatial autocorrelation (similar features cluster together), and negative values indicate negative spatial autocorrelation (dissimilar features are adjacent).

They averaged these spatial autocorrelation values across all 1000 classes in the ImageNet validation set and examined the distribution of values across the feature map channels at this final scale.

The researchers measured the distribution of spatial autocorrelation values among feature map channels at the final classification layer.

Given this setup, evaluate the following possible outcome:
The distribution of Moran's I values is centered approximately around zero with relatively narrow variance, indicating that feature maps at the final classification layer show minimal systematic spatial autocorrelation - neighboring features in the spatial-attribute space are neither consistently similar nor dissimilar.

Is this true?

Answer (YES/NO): YES